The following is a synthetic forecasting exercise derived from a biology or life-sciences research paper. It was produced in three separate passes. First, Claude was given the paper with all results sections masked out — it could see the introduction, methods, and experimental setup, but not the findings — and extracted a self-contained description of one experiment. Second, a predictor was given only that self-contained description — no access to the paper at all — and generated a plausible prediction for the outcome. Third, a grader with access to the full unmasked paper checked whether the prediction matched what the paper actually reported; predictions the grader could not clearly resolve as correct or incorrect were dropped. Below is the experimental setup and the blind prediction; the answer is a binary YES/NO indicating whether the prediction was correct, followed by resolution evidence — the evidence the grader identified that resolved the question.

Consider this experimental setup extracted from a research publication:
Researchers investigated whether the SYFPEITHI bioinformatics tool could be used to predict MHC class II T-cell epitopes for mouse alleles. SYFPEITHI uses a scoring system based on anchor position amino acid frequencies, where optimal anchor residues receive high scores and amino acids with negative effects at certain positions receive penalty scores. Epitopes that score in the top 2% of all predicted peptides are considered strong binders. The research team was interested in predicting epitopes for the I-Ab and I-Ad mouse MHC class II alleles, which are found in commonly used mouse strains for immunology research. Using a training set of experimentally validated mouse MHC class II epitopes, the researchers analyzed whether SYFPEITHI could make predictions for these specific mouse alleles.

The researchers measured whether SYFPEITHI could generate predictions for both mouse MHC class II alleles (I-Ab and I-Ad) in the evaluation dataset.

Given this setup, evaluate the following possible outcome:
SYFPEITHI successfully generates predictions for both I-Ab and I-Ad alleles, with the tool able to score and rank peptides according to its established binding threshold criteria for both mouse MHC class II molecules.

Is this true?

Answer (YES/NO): NO